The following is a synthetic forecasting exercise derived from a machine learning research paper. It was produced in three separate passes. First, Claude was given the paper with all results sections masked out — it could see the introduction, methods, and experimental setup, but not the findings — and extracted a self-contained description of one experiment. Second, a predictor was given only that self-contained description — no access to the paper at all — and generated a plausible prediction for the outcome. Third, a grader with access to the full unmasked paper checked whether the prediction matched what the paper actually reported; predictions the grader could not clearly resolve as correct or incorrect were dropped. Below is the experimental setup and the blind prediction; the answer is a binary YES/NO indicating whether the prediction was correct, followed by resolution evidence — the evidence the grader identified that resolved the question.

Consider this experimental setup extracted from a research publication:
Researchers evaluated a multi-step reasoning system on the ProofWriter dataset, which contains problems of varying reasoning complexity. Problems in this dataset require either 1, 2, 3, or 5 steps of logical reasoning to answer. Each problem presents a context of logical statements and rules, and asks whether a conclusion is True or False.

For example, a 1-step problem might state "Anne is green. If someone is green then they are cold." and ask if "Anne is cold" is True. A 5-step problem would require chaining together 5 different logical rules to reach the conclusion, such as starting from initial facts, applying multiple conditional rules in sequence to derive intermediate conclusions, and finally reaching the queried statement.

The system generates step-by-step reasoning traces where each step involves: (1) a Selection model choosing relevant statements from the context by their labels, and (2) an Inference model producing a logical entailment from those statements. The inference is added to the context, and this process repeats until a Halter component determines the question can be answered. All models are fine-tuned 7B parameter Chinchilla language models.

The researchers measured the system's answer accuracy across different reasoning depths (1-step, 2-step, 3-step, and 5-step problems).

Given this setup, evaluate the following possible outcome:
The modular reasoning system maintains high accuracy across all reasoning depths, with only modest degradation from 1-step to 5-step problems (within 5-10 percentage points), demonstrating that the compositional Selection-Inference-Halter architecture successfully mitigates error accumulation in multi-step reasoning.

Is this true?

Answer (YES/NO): NO